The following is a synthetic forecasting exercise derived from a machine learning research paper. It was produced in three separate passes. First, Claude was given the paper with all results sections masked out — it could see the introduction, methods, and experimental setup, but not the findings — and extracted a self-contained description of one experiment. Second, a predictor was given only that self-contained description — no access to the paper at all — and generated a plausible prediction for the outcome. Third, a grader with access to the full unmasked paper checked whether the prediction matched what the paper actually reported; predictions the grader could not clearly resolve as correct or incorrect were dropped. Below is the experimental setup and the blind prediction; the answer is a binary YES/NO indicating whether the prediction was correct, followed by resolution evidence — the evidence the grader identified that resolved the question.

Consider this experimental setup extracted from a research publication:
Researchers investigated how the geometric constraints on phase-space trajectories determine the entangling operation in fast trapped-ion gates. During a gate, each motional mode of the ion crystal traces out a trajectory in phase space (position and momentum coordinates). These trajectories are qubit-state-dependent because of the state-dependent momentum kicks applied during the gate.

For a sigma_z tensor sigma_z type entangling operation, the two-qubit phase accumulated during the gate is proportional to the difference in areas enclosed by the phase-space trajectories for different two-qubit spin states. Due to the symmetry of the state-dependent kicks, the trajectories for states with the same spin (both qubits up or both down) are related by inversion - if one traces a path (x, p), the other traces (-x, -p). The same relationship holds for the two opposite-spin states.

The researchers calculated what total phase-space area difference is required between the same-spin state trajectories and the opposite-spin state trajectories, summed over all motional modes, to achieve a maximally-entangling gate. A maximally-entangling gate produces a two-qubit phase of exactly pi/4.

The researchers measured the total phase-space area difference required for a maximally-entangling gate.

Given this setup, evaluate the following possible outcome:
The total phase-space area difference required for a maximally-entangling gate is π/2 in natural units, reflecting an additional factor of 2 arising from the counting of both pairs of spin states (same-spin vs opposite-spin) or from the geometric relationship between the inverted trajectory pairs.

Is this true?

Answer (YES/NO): YES